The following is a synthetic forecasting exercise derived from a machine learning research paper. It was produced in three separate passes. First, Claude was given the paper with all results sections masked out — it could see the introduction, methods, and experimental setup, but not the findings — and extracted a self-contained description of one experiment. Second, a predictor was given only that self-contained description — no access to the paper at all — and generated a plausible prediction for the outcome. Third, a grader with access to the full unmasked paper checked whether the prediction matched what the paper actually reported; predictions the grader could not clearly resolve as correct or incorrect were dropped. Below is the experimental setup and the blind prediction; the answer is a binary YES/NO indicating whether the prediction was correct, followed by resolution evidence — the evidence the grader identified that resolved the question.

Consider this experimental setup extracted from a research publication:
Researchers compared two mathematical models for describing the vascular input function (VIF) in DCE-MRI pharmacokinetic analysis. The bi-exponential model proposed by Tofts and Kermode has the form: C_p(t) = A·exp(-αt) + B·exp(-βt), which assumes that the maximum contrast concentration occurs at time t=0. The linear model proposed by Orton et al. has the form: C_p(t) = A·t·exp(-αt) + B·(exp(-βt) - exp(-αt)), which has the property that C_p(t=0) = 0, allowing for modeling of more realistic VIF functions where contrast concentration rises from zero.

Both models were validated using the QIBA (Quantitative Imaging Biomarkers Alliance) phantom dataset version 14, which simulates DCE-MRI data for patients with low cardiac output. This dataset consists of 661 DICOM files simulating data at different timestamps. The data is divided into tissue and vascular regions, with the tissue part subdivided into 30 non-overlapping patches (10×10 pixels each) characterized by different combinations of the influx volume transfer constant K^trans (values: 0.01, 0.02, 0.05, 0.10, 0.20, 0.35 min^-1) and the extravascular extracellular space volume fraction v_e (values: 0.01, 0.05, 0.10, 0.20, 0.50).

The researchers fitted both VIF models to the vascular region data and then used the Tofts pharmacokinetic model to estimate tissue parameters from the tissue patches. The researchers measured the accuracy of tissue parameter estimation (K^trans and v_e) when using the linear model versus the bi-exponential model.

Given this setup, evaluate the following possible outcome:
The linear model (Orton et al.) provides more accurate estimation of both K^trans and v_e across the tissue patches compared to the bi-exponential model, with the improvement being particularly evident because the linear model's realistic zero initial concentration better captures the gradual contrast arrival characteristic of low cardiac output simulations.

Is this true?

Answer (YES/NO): YES